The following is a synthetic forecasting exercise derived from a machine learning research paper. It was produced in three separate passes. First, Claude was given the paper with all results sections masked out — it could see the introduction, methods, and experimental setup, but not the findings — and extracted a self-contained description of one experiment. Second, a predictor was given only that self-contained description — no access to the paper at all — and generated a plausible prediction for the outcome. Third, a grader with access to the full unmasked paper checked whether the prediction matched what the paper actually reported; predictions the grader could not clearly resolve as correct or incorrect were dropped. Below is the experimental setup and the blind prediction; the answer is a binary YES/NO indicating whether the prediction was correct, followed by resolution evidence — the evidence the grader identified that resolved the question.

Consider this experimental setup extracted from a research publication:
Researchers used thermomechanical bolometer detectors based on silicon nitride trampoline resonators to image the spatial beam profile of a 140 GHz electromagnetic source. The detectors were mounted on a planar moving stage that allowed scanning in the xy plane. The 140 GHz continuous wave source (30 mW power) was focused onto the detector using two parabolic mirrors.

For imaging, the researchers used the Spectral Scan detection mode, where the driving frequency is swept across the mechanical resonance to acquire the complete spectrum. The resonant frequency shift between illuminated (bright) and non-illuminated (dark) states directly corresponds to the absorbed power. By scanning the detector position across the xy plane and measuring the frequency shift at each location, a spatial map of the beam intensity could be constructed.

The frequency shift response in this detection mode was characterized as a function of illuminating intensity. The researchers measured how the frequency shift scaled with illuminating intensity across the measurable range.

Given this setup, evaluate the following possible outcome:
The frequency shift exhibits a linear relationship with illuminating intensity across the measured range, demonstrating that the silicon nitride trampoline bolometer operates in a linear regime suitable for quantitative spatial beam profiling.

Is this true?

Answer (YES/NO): YES